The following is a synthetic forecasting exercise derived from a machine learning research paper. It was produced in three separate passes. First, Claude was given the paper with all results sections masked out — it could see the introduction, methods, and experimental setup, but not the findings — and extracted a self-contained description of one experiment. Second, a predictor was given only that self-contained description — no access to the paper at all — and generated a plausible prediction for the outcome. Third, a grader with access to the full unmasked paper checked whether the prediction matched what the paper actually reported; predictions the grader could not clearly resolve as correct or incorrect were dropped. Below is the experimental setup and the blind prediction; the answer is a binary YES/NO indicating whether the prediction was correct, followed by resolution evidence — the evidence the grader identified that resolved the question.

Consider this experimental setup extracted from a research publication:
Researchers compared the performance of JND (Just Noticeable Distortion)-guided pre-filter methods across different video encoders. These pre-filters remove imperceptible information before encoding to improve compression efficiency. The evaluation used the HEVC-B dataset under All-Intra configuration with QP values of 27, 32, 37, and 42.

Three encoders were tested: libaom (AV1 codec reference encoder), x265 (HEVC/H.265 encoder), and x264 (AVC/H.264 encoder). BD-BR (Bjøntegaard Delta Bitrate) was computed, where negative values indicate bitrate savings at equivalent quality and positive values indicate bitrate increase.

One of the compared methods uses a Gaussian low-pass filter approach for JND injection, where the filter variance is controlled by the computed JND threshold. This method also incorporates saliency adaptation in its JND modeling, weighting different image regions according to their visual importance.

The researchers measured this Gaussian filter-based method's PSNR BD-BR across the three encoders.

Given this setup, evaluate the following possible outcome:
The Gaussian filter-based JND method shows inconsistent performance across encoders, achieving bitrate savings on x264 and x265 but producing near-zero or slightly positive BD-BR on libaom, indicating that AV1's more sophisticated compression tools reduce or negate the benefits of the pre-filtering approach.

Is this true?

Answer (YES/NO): NO